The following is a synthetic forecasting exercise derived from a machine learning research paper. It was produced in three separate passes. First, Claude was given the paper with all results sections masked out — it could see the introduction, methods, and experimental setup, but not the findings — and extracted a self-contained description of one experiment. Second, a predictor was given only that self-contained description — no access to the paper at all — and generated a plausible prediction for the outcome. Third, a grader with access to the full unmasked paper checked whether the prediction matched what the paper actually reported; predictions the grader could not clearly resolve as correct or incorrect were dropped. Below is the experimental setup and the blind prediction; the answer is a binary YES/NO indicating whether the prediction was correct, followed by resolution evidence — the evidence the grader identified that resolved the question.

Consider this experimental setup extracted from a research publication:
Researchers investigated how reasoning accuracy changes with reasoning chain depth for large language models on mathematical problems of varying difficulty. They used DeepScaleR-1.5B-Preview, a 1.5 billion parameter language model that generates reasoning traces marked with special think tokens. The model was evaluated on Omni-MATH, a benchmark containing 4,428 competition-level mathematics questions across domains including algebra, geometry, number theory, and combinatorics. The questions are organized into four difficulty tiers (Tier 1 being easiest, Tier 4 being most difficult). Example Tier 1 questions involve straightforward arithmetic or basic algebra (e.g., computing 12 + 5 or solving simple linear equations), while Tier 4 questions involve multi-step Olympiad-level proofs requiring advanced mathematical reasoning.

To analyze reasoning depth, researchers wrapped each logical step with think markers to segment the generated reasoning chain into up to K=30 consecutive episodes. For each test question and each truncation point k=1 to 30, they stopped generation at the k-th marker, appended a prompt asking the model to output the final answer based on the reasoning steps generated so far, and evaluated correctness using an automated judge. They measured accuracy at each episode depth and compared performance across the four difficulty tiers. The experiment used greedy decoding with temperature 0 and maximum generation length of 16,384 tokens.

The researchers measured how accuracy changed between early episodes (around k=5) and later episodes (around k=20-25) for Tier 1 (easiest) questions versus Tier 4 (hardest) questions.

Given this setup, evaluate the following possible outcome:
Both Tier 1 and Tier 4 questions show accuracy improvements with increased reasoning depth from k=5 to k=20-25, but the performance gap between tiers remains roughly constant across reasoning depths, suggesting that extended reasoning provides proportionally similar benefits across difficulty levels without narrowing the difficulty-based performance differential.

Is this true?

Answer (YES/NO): NO